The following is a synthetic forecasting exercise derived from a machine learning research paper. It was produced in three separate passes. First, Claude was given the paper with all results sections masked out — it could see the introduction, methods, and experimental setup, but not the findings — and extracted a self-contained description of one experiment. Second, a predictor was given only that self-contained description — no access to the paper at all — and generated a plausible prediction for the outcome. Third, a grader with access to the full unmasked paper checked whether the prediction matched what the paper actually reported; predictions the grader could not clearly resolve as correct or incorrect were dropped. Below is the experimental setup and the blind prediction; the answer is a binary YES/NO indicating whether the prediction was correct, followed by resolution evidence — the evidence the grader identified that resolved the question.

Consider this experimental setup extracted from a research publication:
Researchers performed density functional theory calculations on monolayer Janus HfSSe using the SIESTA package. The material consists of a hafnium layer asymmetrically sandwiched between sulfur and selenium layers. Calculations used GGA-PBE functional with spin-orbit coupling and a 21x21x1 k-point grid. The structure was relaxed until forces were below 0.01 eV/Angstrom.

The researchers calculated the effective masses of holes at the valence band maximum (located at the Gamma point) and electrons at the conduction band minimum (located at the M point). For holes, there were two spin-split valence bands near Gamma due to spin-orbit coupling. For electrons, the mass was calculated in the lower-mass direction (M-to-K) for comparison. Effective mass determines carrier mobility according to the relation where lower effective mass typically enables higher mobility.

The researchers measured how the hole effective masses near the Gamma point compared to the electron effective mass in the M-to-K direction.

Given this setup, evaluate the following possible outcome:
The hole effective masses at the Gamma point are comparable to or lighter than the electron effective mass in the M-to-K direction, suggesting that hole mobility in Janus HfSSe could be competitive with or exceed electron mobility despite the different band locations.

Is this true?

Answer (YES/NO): YES